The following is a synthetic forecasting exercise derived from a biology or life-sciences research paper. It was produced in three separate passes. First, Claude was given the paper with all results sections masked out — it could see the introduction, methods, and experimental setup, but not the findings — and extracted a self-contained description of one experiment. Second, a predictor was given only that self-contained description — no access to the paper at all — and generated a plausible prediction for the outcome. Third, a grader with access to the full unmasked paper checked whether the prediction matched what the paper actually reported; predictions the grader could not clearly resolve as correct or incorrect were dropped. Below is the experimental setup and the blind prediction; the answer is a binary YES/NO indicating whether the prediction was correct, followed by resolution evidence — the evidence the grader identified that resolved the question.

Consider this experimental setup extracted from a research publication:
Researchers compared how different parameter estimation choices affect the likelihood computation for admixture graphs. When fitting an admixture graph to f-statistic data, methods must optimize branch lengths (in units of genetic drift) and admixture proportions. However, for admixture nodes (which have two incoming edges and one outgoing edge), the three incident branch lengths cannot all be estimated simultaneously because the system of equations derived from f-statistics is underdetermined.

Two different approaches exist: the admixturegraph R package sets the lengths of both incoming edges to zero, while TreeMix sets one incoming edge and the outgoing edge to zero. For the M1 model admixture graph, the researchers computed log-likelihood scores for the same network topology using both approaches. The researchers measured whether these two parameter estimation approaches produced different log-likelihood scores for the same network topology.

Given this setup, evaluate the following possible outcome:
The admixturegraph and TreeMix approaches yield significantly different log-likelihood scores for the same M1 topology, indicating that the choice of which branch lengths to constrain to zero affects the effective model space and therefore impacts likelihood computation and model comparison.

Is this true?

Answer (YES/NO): NO